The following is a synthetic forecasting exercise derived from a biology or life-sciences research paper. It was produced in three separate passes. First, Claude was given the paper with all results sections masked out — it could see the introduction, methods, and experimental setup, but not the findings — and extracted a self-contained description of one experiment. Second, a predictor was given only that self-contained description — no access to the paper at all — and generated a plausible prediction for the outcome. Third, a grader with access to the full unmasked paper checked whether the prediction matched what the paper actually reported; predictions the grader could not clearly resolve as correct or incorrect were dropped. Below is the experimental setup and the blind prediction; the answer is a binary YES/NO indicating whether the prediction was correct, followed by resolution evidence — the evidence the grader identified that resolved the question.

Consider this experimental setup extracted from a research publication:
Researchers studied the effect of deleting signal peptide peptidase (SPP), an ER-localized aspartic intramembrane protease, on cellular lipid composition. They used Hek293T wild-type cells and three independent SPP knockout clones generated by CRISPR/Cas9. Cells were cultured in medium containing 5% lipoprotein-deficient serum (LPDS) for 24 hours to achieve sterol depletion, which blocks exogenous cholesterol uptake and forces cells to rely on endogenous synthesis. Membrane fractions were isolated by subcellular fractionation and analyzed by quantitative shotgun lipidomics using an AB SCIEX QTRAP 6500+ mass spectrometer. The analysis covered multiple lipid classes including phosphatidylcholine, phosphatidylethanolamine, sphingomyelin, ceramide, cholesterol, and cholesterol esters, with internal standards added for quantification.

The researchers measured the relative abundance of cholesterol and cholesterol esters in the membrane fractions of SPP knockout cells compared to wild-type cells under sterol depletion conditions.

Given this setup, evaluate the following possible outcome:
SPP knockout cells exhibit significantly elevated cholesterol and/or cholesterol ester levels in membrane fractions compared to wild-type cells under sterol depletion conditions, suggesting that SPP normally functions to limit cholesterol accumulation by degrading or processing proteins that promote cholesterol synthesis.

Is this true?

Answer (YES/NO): YES